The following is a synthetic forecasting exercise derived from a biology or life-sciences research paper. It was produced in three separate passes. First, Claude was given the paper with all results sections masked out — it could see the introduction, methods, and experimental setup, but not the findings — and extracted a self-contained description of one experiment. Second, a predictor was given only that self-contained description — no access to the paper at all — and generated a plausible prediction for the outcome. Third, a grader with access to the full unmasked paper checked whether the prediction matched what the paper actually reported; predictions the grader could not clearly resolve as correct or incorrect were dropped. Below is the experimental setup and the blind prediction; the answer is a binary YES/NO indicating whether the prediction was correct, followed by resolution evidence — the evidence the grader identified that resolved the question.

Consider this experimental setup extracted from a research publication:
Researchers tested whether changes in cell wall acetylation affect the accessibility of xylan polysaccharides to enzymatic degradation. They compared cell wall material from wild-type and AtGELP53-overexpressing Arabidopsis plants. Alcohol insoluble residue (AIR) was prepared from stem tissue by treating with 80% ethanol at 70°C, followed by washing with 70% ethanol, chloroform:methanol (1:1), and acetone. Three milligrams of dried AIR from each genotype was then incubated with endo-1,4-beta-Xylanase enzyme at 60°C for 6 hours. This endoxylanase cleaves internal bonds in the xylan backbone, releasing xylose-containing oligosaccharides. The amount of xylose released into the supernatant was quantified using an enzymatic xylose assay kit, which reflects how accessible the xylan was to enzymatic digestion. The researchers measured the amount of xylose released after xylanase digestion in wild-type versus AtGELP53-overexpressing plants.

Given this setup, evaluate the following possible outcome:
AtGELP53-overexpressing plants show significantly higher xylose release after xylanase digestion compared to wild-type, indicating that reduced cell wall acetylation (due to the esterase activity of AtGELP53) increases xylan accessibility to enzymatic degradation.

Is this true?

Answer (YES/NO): NO